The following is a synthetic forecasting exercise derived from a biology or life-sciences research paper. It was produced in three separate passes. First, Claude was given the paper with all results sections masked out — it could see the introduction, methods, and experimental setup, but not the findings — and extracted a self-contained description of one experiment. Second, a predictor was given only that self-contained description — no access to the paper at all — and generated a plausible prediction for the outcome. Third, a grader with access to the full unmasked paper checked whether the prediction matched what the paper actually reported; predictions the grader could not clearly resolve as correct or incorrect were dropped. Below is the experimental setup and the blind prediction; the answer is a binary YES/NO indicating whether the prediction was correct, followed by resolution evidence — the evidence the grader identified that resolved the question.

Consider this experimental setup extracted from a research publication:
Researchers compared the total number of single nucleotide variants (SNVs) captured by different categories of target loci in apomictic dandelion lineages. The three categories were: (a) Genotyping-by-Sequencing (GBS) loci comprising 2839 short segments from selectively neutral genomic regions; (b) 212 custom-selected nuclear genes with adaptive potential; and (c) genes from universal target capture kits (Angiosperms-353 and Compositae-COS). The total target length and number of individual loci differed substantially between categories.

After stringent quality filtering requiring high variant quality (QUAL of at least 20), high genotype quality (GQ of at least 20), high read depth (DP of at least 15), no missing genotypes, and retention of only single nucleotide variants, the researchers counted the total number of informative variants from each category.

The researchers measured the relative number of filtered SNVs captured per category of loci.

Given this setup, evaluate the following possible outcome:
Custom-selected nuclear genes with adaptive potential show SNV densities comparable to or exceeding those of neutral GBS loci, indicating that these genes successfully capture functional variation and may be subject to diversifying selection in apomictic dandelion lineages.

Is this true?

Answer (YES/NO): YES